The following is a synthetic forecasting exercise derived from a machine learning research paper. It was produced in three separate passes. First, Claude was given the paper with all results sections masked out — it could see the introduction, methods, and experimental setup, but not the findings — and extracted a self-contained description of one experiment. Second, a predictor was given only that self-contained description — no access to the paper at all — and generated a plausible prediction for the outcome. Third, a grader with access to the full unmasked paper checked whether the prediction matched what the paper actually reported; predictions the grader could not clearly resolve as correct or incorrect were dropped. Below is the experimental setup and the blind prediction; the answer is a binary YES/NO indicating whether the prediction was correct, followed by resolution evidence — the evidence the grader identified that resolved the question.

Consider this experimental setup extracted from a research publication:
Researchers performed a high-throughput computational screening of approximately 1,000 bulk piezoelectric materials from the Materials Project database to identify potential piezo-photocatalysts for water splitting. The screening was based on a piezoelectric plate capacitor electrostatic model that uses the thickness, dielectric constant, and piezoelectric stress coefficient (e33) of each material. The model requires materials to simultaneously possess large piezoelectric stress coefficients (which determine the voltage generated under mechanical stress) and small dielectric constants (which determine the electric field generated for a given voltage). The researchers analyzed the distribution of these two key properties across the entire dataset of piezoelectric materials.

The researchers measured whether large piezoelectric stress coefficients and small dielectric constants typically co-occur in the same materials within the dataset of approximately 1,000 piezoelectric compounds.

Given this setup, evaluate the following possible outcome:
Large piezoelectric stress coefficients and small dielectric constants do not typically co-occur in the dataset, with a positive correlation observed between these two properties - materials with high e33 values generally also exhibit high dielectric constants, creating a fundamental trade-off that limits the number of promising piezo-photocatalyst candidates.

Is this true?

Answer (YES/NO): YES